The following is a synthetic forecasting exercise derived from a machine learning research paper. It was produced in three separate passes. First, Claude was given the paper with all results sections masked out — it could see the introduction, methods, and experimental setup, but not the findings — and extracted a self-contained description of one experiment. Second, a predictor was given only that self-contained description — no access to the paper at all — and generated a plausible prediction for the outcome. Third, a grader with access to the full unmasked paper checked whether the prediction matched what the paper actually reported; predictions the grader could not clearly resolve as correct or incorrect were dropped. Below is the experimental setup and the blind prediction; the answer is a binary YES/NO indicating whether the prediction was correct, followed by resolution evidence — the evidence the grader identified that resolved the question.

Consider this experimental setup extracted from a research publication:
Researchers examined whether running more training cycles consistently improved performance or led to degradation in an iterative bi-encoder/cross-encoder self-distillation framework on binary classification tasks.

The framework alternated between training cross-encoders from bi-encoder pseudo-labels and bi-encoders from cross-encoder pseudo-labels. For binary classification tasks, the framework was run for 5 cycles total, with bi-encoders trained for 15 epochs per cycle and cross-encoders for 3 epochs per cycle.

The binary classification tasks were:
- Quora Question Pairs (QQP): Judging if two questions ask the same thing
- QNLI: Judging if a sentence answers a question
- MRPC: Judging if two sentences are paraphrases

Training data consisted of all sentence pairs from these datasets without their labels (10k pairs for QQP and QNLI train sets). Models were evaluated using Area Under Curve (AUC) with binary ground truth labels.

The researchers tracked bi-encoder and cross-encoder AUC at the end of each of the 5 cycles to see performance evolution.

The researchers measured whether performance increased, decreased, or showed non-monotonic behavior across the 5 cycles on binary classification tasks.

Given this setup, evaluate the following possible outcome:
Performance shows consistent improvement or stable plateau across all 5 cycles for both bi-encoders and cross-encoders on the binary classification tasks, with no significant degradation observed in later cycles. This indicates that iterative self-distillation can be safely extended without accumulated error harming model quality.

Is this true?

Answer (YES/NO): NO